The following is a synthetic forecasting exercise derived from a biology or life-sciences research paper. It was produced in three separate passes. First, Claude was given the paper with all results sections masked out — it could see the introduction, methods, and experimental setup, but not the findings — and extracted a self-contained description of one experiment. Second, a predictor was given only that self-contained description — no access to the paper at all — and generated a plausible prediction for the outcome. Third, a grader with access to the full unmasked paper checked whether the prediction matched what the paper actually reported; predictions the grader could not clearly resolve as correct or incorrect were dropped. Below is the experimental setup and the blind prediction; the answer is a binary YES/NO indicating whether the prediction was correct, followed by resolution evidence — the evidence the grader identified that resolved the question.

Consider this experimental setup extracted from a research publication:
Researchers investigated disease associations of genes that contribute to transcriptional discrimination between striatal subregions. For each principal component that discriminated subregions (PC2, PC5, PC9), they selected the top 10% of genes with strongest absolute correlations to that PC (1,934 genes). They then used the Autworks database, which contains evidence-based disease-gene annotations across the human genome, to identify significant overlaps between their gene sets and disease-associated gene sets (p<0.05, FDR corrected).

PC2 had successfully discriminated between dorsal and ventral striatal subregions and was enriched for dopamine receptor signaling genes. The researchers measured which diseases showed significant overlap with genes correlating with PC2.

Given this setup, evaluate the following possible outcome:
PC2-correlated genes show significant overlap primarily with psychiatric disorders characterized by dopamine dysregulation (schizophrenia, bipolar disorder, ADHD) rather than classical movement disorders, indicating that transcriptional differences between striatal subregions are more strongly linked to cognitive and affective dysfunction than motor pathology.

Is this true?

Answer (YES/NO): YES